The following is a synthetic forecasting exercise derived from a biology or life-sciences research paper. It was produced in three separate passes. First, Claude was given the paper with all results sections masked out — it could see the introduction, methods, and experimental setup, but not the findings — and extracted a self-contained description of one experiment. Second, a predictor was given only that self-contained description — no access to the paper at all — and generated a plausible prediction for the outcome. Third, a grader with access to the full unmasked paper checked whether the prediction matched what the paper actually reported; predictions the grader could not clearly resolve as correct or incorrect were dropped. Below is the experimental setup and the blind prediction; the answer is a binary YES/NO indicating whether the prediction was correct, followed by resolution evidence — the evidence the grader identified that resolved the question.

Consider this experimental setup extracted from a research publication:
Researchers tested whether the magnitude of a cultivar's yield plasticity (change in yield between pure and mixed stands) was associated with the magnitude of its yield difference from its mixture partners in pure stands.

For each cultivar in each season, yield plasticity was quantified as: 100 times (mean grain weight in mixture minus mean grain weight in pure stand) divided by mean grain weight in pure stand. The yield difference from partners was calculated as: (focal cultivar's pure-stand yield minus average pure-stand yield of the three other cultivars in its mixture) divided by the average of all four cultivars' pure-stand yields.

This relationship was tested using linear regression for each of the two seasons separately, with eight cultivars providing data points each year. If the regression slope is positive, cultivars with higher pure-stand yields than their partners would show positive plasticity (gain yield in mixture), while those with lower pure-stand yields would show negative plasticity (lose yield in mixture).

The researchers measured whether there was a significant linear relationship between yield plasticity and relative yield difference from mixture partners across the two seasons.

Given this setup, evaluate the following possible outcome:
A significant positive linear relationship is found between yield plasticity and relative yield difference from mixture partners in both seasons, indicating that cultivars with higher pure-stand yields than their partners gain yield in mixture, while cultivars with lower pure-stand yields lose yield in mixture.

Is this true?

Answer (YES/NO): NO